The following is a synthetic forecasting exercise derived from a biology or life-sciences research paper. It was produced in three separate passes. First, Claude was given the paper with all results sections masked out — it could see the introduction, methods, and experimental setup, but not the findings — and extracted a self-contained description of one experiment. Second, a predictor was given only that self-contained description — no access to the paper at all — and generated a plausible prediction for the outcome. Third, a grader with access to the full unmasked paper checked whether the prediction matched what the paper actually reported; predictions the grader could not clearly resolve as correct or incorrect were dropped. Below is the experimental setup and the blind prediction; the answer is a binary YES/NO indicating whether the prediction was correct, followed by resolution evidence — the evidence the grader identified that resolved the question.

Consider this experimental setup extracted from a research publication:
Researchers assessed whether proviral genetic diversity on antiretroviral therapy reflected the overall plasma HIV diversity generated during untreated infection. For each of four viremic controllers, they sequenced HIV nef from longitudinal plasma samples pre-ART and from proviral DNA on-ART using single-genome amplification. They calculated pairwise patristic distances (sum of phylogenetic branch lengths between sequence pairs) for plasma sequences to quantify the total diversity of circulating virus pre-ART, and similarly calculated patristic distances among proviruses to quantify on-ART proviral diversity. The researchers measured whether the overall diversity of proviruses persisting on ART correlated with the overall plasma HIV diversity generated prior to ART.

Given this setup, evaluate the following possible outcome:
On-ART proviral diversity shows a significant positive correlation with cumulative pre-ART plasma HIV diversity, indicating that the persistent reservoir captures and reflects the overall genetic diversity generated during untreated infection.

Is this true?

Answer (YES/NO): NO